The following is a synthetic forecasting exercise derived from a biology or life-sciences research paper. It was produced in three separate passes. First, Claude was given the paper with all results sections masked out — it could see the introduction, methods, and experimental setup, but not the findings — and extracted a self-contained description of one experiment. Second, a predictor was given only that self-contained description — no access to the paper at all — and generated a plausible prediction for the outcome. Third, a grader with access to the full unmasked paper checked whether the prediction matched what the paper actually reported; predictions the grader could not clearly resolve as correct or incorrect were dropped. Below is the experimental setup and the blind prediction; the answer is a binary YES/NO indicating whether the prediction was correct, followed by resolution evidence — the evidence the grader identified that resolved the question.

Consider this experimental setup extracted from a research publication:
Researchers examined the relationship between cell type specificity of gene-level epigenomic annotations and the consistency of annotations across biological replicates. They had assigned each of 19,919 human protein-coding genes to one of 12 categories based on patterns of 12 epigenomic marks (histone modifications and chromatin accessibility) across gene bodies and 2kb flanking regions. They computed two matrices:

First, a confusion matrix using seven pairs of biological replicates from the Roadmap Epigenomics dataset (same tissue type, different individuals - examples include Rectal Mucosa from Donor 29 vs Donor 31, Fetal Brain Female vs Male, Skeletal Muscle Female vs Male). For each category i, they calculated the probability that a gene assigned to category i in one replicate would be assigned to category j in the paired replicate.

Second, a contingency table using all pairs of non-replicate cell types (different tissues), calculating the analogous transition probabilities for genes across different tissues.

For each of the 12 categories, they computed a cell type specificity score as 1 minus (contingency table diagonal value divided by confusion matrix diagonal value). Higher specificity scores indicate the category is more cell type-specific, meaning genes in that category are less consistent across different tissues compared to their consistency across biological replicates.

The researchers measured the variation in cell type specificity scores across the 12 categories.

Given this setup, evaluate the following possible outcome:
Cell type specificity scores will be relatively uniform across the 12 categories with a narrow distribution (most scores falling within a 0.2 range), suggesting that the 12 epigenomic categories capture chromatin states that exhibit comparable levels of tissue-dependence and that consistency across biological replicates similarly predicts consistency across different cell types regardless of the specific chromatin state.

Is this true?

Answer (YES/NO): NO